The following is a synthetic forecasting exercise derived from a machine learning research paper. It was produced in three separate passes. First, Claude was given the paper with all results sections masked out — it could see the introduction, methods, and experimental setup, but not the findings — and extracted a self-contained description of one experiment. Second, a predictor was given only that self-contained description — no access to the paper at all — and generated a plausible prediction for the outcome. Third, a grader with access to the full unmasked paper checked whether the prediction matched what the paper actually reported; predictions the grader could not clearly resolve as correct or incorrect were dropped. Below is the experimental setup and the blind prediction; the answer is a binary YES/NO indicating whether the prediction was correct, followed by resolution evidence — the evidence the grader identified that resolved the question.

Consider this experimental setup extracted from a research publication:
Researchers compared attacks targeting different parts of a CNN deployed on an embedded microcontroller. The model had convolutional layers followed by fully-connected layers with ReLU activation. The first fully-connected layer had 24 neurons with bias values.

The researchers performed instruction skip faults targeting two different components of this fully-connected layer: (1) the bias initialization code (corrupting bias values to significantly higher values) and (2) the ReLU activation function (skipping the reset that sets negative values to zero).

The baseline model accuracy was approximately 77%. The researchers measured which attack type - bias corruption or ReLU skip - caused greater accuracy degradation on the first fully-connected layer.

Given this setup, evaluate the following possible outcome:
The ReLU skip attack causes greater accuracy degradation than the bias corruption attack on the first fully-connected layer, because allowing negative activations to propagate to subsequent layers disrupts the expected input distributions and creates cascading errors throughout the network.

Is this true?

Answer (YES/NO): NO